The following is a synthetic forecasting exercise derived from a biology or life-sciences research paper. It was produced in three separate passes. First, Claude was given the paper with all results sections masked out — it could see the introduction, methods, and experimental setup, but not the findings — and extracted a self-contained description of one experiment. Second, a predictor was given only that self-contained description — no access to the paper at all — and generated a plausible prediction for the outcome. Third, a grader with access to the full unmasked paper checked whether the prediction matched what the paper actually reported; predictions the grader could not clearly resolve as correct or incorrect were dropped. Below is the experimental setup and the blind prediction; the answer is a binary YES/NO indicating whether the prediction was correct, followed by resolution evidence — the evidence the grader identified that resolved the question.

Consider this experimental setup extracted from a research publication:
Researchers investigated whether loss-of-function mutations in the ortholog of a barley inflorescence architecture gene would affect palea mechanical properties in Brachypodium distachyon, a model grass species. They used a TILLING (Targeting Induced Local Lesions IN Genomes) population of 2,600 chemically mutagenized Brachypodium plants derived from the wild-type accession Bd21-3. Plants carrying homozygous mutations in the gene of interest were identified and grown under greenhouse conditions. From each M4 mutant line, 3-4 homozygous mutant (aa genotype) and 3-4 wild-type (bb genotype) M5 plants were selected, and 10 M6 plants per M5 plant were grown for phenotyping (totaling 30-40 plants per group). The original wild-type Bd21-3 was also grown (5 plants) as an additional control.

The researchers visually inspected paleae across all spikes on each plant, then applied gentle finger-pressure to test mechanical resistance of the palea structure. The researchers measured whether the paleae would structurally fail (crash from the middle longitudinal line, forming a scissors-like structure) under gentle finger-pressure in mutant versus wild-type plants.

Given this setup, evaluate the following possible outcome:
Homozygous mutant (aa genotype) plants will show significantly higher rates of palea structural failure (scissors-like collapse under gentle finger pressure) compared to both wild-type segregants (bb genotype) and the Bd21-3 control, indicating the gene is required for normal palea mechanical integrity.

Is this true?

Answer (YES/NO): YES